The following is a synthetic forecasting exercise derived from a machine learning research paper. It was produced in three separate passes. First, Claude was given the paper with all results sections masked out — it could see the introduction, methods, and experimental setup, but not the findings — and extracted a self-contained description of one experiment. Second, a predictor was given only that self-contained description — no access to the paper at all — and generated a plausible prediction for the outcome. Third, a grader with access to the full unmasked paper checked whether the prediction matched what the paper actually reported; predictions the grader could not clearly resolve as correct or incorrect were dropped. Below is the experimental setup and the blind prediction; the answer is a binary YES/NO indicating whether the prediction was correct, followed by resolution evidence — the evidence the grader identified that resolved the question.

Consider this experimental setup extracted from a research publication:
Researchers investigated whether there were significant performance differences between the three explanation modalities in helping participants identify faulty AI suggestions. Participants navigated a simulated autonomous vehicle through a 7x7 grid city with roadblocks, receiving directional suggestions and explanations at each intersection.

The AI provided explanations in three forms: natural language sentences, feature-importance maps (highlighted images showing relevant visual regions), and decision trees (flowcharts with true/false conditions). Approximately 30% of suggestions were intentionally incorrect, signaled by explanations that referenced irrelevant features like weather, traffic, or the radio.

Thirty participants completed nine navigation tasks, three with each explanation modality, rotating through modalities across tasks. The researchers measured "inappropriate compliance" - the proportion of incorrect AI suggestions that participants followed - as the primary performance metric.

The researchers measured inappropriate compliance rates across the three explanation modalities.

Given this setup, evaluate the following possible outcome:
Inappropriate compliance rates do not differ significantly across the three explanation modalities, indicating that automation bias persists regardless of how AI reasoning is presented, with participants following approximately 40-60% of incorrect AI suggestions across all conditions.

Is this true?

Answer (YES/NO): NO